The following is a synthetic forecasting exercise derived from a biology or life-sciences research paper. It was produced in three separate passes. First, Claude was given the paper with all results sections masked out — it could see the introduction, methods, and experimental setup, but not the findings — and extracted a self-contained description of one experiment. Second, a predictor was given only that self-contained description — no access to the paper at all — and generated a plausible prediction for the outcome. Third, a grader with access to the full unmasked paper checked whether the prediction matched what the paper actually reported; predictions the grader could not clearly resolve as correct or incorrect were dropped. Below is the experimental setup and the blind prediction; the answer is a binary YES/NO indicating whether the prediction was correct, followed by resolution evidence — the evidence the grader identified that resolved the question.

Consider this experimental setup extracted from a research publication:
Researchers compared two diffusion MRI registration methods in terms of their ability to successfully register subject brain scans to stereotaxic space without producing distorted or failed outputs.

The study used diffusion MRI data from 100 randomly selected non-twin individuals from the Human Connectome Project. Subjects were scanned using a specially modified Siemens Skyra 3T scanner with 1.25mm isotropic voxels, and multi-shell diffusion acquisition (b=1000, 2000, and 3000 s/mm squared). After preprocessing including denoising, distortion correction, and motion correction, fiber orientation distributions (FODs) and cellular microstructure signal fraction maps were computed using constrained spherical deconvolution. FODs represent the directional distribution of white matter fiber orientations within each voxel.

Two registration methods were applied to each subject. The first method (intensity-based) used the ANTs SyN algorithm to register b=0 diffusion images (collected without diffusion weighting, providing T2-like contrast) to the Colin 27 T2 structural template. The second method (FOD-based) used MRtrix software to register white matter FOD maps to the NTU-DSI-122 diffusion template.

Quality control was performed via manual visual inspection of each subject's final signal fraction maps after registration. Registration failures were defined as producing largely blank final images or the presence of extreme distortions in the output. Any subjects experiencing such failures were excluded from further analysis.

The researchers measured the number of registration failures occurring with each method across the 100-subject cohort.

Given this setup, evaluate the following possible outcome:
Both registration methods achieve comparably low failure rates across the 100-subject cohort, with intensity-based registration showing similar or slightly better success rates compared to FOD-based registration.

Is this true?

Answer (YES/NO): YES